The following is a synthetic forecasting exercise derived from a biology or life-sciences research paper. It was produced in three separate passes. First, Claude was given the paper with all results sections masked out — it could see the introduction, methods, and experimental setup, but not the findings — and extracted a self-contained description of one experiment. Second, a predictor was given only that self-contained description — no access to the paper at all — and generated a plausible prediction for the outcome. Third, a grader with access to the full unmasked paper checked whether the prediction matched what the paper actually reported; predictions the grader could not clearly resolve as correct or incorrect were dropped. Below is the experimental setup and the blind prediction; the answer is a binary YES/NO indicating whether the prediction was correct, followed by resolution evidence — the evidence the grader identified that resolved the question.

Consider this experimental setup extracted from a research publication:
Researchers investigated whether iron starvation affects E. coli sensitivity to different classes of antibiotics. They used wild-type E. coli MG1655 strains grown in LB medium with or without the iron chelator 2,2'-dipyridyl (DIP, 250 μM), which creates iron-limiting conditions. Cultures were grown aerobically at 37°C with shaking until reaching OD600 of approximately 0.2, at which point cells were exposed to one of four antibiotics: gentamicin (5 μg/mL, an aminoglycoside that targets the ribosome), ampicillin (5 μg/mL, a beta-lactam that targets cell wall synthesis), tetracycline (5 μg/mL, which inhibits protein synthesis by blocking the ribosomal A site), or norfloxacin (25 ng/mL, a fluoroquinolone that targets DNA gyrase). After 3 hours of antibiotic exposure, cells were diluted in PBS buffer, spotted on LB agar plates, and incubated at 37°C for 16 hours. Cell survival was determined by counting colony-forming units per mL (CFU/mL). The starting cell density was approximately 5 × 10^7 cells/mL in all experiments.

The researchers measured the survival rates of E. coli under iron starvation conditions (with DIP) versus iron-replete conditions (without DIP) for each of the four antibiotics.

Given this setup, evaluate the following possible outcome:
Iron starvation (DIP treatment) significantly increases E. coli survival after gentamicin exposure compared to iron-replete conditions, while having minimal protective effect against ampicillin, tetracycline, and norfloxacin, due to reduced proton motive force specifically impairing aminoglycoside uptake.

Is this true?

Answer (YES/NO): NO